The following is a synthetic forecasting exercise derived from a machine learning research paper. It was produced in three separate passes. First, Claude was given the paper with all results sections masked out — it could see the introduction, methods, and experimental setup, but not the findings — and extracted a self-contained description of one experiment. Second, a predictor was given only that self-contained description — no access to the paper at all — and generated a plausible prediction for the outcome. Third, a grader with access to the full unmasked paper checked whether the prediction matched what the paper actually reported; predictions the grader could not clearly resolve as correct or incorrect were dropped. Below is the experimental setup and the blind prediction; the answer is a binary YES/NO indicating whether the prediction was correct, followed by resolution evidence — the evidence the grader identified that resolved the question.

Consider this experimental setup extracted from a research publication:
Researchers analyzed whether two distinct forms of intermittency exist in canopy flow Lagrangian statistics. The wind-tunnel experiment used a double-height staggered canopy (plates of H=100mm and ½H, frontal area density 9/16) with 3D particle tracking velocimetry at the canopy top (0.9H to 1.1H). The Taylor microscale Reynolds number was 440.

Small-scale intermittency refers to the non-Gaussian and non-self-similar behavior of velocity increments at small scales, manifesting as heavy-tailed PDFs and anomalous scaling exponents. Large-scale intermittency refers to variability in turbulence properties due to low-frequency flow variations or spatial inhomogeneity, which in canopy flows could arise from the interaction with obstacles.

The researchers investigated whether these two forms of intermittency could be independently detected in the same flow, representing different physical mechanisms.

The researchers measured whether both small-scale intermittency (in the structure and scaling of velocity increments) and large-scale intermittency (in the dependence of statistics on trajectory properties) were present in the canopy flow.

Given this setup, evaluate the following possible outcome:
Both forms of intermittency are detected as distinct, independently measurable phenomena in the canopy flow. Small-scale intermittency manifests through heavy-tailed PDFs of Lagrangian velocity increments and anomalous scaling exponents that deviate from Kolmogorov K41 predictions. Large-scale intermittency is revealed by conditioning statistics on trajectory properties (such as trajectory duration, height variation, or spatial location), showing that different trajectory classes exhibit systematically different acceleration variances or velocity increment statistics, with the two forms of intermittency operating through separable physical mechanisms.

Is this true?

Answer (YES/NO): YES